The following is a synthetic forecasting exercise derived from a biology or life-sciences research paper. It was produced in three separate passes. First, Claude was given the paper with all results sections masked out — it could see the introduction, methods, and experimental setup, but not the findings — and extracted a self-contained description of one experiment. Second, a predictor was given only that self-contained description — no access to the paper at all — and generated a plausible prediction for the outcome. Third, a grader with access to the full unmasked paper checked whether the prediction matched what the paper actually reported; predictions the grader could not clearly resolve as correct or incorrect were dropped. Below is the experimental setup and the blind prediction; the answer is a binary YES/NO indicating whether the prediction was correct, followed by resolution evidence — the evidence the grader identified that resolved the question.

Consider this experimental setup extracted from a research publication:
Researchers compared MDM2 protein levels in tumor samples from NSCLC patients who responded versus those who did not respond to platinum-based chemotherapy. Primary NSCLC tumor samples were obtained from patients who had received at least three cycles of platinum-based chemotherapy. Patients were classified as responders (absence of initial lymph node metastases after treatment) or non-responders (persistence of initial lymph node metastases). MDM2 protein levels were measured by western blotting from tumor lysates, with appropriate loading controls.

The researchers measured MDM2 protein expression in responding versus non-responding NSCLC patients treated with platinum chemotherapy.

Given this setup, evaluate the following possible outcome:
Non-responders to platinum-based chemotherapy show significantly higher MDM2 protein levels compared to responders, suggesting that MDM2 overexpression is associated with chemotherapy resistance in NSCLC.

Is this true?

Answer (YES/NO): YES